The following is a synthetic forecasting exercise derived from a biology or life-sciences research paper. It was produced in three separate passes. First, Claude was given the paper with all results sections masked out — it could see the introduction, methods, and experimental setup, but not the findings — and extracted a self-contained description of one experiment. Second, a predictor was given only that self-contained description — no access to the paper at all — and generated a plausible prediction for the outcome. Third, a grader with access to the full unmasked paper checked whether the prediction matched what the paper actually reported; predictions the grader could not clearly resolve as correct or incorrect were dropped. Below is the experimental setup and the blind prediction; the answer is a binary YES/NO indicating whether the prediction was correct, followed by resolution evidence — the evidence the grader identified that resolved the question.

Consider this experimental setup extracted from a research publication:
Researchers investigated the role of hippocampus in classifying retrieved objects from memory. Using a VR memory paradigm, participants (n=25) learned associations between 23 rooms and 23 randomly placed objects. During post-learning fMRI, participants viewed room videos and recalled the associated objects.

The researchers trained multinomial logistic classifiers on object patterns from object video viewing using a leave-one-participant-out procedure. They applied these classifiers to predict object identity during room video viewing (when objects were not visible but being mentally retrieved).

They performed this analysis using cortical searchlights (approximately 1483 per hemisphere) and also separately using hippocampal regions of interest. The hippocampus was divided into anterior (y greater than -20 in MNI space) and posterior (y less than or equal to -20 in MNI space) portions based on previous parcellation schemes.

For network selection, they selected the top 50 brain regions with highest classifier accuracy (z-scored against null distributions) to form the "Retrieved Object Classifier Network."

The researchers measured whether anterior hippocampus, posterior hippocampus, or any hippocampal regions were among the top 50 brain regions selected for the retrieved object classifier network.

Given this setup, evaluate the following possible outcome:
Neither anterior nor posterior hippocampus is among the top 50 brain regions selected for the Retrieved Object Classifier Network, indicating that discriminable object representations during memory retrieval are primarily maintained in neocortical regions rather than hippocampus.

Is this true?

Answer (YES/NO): YES